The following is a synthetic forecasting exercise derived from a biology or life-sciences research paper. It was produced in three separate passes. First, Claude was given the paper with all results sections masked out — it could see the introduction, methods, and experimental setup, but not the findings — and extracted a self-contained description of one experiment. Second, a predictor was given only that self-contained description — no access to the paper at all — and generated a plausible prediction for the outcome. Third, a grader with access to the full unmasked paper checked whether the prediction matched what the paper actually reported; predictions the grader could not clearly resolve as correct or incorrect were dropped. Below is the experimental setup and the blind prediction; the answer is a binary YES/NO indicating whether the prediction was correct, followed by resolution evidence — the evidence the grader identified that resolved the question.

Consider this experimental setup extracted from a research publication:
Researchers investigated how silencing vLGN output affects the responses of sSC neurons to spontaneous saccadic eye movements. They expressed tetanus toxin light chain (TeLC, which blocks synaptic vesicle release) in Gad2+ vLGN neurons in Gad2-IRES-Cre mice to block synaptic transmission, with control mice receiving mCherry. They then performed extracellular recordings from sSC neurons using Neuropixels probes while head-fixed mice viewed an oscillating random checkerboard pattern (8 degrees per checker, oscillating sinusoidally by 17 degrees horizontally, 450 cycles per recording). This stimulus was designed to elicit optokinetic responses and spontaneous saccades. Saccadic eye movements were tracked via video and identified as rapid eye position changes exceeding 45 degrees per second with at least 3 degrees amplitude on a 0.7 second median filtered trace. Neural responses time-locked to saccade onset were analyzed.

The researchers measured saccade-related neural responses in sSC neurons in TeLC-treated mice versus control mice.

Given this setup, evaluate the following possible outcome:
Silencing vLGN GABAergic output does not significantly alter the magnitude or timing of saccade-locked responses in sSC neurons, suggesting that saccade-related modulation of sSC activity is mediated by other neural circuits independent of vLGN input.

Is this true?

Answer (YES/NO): NO